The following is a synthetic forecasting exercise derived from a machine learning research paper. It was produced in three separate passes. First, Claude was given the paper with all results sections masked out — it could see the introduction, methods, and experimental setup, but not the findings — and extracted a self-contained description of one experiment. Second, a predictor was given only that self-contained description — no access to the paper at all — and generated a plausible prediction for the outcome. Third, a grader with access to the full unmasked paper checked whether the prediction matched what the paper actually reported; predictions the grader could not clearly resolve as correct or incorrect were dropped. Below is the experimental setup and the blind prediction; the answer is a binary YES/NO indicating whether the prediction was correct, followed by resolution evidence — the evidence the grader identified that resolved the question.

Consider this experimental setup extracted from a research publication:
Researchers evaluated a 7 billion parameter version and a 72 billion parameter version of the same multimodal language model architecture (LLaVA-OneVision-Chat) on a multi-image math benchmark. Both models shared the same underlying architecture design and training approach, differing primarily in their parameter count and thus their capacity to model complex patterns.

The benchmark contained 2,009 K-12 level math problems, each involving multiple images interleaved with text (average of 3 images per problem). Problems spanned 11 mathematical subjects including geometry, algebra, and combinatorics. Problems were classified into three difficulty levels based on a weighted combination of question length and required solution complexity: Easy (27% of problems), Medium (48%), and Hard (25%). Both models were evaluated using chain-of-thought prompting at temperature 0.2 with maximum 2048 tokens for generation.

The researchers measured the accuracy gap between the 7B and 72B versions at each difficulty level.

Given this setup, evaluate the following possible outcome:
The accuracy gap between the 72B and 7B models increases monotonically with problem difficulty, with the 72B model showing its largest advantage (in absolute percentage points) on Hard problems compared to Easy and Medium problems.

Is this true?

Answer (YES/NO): NO